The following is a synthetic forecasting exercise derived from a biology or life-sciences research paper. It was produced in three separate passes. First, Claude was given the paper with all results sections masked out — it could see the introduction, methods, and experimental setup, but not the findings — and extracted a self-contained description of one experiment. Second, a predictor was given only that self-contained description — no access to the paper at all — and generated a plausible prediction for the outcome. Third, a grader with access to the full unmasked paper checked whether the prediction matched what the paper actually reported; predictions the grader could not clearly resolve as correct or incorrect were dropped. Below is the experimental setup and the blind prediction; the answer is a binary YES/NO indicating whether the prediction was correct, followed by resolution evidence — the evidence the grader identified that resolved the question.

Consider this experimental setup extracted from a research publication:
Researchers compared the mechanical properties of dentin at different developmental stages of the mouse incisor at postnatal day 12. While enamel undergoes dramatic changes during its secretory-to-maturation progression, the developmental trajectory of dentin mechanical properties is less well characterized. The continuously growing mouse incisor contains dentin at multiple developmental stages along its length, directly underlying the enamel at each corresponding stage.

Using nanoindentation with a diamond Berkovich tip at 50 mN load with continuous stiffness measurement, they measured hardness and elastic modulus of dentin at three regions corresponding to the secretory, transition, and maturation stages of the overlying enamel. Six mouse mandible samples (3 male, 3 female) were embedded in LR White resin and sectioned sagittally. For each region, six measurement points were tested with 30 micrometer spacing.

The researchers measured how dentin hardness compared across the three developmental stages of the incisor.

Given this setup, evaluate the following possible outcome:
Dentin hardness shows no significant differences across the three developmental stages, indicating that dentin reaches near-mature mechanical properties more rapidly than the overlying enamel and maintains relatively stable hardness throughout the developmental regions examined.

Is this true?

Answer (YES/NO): NO